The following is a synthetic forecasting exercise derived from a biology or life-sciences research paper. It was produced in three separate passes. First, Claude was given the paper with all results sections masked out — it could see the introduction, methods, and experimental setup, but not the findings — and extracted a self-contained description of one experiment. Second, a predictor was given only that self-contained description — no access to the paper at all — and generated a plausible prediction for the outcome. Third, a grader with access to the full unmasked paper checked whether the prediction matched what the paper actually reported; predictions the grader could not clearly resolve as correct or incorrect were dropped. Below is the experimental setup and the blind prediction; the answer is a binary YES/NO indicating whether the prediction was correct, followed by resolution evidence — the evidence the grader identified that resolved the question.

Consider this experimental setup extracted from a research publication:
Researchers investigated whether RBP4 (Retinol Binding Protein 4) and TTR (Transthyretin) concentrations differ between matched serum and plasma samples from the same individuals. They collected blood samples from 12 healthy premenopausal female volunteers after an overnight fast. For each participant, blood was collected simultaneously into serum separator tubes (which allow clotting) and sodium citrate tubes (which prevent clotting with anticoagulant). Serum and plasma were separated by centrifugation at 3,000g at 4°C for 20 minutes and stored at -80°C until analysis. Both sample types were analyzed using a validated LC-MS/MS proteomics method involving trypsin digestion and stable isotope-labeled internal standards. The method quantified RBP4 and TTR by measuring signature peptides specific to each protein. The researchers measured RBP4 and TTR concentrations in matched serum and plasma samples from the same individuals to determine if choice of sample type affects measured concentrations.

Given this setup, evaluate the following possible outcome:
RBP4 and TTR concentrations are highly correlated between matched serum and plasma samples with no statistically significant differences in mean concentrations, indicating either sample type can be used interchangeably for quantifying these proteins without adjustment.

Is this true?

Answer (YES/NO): NO